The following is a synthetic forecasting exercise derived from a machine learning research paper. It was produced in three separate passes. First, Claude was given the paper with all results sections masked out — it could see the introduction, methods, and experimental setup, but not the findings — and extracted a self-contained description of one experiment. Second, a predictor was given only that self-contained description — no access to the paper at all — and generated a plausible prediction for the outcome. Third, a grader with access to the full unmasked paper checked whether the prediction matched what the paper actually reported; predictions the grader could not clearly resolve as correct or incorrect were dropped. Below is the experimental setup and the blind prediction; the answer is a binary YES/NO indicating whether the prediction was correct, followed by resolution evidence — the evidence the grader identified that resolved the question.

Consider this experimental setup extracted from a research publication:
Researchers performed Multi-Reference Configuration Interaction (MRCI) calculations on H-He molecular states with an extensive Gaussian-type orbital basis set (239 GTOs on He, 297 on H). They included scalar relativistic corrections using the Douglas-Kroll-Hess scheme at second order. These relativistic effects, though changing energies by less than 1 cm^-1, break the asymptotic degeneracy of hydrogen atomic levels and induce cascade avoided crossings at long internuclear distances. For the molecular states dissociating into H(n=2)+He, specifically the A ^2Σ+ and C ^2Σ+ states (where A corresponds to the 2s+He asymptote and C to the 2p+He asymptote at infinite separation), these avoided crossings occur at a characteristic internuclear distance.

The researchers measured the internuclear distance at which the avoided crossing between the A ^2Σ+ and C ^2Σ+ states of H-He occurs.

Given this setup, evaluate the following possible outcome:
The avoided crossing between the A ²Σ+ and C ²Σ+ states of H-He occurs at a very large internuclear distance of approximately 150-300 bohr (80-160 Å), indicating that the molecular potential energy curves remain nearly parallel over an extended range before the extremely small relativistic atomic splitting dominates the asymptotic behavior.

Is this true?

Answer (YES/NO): NO